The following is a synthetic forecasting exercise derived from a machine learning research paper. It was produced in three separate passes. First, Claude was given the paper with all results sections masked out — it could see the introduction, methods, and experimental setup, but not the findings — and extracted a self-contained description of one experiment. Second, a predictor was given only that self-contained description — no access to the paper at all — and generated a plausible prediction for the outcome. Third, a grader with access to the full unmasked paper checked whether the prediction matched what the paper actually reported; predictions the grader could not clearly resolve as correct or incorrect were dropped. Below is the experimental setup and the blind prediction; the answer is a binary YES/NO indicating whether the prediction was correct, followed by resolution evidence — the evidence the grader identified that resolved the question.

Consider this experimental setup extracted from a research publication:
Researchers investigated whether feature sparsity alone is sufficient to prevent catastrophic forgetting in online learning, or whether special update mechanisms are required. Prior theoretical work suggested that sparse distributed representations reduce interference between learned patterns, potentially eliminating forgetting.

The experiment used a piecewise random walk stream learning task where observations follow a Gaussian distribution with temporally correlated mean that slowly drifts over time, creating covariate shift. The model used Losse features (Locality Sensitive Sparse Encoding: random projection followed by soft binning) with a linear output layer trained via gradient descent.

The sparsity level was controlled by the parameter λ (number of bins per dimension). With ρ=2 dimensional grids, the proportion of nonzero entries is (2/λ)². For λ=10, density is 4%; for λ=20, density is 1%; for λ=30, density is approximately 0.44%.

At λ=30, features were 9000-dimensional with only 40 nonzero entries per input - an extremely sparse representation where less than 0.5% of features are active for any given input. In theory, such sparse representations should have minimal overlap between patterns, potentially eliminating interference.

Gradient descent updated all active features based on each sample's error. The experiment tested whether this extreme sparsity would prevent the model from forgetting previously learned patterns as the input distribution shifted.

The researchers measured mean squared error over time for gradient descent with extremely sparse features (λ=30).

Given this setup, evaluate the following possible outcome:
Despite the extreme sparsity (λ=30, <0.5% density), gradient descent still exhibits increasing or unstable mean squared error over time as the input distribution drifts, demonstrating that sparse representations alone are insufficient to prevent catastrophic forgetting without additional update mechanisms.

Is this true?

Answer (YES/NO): NO